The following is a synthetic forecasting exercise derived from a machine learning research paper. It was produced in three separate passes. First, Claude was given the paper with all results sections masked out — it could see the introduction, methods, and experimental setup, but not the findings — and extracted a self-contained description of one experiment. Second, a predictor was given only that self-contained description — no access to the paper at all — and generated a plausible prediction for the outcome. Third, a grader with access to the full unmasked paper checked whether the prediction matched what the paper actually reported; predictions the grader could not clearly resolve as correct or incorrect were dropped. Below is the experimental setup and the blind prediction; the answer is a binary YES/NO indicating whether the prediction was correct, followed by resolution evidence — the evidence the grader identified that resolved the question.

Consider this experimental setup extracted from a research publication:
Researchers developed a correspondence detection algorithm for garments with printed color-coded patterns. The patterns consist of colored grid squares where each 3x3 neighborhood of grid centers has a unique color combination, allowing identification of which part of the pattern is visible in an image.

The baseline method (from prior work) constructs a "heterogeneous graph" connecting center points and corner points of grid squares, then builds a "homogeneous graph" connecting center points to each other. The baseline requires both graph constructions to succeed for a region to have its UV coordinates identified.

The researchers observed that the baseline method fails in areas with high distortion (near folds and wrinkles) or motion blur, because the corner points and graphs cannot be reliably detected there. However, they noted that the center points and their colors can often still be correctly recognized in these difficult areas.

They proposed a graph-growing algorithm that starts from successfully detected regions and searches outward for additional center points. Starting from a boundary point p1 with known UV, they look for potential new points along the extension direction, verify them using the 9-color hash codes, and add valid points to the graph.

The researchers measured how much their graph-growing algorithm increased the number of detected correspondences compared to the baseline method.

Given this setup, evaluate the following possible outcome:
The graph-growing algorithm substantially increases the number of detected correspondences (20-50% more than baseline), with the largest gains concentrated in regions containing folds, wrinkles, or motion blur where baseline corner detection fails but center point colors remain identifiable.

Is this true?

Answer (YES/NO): NO